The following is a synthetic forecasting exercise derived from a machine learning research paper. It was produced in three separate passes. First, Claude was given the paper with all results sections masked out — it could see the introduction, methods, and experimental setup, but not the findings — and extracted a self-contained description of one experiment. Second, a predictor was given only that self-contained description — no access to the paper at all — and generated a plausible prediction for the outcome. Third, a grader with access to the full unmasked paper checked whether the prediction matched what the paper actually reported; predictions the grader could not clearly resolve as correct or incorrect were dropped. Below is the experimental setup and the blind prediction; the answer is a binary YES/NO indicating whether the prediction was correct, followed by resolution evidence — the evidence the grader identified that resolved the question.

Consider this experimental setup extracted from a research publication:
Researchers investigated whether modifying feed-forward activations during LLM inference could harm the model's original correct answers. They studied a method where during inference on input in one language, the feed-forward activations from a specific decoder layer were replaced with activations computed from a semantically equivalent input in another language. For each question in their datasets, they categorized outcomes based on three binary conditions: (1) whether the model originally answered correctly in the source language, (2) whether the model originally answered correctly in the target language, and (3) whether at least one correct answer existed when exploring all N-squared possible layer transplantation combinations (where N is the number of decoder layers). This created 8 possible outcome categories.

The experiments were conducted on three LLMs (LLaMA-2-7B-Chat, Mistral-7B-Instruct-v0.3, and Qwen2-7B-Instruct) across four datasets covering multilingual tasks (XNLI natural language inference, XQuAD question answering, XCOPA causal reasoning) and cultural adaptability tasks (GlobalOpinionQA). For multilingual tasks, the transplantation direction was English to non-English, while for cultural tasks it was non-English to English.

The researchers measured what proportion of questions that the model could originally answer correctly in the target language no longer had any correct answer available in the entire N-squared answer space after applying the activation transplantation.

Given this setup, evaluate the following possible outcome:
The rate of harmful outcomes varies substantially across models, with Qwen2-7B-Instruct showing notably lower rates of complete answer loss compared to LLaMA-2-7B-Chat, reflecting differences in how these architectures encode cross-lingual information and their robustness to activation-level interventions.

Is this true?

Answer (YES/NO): NO